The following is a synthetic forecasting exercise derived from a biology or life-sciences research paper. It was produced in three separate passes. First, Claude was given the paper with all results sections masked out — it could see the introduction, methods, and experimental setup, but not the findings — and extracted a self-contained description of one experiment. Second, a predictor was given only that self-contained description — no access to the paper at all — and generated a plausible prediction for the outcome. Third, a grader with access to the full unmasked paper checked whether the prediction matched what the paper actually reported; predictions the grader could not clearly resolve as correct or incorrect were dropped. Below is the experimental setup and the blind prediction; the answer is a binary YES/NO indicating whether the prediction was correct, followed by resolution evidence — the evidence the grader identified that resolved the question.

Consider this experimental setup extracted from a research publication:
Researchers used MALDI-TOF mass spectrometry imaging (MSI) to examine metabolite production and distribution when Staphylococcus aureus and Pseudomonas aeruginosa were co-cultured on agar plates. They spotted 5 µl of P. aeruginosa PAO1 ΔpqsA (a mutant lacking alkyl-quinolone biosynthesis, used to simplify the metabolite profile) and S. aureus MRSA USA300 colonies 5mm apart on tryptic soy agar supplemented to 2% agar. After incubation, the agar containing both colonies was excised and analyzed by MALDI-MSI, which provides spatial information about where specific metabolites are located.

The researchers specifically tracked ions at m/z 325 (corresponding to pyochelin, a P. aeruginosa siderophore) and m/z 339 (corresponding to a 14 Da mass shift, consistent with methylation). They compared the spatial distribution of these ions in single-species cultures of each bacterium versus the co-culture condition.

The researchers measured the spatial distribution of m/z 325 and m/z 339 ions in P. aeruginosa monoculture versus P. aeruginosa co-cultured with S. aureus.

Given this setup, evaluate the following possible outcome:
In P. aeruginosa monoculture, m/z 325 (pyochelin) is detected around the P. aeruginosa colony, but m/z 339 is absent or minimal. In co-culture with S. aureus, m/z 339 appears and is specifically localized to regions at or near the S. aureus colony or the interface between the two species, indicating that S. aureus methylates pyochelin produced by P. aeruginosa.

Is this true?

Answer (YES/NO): YES